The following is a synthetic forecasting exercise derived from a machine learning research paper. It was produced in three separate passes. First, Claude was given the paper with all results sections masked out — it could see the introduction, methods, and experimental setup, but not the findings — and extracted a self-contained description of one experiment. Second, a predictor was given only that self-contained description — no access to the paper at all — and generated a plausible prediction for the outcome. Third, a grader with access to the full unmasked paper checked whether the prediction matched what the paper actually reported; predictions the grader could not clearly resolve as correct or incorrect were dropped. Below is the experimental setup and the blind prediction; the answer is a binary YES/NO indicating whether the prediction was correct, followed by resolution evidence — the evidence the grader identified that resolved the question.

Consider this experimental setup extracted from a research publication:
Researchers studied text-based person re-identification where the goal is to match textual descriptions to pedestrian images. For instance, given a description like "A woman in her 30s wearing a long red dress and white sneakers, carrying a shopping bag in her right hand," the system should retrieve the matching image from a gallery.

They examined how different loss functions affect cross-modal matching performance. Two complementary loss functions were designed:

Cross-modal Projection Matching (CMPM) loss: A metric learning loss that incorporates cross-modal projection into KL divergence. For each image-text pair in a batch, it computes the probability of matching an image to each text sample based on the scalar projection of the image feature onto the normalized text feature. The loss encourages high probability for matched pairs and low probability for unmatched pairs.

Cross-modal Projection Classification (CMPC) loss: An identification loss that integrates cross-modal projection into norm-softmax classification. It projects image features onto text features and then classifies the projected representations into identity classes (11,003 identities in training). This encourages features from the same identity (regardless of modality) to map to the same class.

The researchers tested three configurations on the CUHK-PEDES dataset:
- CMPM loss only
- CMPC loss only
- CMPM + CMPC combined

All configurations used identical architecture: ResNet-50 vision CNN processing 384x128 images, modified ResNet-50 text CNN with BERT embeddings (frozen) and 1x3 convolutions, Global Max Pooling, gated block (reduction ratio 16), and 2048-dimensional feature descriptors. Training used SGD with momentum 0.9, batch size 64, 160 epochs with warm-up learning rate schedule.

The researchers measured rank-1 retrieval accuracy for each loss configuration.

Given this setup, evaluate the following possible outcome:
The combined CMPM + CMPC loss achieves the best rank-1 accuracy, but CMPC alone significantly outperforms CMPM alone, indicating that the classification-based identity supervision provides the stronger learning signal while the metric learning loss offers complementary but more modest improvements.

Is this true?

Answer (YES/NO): NO